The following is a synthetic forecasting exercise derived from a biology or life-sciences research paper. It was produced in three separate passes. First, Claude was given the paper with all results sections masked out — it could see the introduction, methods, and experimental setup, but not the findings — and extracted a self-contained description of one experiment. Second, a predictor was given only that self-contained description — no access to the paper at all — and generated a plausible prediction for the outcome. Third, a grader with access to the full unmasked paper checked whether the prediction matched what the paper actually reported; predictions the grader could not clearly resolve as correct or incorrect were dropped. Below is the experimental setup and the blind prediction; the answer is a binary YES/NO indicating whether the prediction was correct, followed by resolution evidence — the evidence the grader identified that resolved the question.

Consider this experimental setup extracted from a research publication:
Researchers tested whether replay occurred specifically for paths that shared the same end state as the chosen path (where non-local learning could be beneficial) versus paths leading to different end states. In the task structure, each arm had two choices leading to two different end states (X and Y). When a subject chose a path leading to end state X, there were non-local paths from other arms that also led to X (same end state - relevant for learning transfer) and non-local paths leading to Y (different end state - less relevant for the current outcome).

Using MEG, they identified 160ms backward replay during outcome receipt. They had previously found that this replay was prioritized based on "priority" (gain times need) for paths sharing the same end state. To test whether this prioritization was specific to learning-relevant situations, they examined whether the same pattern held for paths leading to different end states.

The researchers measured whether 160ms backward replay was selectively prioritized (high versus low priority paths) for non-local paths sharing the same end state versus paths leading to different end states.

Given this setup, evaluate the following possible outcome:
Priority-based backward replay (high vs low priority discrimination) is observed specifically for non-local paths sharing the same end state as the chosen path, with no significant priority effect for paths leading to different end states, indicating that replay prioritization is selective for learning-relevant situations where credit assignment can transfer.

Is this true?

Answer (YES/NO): YES